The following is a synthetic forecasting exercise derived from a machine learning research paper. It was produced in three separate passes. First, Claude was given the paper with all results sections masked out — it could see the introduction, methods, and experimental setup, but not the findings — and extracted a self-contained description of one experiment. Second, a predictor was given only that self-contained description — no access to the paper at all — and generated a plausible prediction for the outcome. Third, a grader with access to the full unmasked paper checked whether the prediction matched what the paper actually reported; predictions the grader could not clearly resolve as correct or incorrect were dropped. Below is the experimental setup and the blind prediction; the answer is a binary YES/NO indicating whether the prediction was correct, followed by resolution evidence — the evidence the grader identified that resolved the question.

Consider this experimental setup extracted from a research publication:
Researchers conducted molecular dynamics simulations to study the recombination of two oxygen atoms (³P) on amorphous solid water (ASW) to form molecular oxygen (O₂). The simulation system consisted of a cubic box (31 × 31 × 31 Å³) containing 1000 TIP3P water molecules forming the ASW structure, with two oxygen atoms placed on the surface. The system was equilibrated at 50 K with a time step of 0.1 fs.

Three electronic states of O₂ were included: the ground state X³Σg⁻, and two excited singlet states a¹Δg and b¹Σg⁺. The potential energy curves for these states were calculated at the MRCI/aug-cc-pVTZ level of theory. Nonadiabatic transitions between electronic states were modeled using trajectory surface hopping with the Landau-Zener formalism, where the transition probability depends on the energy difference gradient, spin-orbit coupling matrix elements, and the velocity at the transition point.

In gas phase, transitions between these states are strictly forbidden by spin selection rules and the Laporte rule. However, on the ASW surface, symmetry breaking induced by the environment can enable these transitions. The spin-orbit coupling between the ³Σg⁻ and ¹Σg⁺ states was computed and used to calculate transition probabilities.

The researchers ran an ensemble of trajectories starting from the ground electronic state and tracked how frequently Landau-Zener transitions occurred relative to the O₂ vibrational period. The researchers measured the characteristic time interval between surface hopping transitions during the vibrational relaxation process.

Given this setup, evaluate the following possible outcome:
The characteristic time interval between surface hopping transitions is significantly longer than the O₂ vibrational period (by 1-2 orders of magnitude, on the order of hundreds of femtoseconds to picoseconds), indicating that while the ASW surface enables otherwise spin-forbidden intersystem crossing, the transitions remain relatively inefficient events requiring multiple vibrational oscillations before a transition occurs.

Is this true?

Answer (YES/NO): NO